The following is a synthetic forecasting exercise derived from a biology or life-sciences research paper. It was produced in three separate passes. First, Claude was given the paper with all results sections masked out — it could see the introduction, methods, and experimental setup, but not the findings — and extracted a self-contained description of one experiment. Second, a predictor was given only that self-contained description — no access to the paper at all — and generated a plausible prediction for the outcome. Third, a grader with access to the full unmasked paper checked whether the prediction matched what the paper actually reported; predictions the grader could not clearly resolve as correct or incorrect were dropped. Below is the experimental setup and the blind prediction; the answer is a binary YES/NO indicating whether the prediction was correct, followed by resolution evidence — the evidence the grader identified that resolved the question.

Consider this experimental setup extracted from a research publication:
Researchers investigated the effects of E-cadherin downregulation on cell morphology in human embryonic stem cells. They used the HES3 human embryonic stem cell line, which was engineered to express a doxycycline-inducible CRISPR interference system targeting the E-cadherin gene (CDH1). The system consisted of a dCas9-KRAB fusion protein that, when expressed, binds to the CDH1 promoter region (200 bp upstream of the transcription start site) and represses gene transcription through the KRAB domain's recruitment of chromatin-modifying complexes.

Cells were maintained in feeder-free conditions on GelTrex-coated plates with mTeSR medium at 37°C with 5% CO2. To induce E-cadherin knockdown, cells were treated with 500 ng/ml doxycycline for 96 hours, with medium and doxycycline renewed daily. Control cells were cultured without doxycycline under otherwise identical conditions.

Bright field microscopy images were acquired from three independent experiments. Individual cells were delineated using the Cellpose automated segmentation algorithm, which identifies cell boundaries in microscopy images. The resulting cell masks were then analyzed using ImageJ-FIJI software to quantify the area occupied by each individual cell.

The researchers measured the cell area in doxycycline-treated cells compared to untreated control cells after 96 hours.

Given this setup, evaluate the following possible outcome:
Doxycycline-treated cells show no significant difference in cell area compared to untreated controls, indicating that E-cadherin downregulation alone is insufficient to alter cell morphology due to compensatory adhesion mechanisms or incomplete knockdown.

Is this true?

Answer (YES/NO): NO